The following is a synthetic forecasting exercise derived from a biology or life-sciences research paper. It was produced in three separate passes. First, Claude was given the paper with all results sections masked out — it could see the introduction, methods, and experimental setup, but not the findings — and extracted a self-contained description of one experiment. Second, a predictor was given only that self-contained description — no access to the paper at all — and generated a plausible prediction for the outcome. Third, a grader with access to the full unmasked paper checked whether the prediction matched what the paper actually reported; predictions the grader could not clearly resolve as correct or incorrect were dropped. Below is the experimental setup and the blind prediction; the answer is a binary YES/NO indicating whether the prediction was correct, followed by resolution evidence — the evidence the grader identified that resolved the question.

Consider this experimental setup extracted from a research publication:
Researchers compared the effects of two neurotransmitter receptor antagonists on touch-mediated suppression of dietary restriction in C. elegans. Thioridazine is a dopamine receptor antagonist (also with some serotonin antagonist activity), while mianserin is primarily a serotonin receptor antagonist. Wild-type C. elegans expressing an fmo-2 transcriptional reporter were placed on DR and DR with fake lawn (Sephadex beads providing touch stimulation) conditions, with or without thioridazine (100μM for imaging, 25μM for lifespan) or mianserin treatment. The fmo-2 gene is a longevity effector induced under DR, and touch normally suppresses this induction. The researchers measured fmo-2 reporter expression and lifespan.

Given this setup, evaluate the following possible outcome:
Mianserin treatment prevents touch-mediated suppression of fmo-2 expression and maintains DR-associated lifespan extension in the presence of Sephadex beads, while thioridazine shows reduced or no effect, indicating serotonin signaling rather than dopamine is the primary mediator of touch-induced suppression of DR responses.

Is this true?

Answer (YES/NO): NO